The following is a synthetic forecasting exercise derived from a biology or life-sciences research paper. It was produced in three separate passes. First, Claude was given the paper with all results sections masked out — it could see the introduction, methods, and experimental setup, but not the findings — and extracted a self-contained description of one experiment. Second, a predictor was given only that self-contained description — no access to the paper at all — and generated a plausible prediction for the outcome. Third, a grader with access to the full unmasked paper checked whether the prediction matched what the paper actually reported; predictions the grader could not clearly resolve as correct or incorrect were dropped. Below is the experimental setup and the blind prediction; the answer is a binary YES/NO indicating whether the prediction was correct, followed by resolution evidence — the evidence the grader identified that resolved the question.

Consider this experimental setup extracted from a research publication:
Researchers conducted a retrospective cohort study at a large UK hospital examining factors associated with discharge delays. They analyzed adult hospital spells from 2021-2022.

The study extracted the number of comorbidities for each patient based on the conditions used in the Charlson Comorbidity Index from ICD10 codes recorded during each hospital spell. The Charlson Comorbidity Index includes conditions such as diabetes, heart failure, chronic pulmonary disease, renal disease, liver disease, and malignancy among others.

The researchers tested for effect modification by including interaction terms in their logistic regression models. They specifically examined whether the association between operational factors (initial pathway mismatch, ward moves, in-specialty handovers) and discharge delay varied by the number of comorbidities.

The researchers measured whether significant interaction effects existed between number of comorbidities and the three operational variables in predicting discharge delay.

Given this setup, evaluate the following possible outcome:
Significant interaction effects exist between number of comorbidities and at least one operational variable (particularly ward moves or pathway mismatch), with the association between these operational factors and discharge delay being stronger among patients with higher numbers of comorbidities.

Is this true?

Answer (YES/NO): NO